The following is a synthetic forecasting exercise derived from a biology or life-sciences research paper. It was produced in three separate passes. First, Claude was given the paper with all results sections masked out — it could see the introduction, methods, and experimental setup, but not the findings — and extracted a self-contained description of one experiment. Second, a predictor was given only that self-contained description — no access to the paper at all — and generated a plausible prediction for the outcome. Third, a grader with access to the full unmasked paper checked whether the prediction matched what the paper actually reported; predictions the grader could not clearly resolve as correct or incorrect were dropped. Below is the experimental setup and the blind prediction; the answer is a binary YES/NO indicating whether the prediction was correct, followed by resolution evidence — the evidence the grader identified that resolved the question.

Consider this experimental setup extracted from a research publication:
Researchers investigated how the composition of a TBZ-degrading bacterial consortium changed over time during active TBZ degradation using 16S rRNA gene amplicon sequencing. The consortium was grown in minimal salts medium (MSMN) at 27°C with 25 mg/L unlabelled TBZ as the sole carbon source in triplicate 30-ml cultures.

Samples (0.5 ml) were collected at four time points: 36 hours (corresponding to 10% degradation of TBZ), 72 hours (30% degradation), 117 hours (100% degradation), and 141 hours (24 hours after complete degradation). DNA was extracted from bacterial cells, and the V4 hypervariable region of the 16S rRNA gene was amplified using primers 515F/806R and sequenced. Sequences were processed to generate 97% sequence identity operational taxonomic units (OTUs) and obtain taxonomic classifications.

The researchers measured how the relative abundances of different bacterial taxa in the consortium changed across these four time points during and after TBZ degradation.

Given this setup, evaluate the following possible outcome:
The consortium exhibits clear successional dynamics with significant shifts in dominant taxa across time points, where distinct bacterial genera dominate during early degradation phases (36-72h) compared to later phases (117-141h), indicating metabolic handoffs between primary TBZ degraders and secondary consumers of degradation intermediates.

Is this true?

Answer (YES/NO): NO